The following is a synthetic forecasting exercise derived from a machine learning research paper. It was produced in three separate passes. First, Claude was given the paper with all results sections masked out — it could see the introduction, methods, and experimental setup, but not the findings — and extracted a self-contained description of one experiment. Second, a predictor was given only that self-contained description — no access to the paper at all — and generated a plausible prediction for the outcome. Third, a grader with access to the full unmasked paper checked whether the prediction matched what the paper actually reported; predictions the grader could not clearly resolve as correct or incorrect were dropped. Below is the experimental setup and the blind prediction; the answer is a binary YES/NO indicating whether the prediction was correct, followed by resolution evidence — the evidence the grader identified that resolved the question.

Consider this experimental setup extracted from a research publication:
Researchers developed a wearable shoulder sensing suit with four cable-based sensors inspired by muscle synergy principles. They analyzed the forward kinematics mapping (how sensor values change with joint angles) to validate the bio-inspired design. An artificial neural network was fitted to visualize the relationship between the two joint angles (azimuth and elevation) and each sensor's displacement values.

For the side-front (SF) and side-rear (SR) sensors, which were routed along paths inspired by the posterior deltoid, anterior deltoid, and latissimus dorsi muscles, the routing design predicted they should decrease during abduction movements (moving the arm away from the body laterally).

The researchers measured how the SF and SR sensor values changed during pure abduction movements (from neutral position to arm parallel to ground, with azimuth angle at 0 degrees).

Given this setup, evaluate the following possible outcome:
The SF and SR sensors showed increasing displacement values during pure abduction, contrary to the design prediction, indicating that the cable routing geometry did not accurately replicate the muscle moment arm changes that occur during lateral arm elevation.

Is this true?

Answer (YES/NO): NO